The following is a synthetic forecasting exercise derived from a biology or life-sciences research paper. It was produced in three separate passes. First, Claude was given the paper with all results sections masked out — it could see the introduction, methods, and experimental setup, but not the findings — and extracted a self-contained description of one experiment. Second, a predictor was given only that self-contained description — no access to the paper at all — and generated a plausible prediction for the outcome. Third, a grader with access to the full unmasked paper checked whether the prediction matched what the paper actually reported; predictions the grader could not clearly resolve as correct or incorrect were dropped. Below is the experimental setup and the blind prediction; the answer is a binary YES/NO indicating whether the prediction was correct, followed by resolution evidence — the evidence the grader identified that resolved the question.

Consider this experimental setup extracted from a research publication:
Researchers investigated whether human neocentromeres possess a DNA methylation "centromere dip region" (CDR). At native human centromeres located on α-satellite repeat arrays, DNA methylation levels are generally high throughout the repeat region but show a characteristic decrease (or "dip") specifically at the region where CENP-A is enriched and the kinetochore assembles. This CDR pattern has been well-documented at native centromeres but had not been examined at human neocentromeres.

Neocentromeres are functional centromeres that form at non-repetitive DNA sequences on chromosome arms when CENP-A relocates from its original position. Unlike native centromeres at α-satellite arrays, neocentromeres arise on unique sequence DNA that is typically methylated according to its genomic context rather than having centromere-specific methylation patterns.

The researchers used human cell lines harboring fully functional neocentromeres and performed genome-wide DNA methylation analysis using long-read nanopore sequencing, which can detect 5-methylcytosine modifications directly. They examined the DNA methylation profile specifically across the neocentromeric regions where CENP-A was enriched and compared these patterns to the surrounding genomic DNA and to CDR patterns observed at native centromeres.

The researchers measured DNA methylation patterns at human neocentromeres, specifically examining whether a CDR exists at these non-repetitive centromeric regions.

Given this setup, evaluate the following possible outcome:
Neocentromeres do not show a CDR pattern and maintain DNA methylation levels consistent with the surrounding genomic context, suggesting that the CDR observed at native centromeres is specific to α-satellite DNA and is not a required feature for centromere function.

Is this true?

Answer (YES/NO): NO